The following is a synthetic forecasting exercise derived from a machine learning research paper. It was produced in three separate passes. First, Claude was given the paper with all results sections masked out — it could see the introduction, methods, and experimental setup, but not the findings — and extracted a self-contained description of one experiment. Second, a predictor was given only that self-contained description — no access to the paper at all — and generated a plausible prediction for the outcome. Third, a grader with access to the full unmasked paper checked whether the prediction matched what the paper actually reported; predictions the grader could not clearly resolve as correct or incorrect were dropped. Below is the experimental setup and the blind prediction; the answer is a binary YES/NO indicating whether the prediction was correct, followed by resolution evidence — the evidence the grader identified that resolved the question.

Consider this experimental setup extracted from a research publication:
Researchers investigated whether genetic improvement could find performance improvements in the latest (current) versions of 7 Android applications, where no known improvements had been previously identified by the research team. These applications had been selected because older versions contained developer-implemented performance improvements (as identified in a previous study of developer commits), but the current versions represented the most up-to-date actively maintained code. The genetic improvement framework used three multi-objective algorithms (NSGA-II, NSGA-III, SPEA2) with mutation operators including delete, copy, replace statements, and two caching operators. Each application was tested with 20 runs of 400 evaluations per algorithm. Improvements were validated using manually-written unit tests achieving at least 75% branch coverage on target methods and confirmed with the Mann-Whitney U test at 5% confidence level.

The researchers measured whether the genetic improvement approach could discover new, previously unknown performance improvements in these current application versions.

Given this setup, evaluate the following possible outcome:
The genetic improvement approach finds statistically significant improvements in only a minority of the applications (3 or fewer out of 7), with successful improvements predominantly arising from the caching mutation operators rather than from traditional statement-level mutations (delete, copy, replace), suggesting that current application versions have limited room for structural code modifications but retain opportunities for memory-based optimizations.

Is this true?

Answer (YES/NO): NO